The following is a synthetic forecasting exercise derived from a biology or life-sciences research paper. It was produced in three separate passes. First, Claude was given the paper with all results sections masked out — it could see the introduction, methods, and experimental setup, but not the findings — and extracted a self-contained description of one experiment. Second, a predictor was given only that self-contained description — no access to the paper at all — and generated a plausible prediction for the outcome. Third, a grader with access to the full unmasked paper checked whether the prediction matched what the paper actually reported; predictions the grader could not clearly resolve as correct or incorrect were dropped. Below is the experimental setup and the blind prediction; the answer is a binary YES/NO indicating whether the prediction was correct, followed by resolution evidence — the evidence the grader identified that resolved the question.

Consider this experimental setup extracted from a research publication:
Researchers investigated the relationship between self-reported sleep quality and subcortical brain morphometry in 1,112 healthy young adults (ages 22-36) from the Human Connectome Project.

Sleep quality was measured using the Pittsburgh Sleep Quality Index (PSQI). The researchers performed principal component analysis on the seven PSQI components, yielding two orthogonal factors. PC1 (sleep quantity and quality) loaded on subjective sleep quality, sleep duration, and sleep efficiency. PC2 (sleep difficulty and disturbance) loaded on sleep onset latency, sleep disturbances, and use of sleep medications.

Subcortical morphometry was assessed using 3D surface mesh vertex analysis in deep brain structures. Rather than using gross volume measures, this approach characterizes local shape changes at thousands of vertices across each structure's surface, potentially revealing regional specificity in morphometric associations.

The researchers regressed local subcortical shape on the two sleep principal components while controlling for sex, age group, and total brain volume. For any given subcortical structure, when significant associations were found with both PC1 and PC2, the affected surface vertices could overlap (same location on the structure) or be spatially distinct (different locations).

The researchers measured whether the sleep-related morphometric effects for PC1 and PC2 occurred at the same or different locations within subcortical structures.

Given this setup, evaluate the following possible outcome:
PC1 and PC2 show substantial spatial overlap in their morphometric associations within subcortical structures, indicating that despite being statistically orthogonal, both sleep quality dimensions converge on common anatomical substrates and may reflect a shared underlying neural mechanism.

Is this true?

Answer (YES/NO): NO